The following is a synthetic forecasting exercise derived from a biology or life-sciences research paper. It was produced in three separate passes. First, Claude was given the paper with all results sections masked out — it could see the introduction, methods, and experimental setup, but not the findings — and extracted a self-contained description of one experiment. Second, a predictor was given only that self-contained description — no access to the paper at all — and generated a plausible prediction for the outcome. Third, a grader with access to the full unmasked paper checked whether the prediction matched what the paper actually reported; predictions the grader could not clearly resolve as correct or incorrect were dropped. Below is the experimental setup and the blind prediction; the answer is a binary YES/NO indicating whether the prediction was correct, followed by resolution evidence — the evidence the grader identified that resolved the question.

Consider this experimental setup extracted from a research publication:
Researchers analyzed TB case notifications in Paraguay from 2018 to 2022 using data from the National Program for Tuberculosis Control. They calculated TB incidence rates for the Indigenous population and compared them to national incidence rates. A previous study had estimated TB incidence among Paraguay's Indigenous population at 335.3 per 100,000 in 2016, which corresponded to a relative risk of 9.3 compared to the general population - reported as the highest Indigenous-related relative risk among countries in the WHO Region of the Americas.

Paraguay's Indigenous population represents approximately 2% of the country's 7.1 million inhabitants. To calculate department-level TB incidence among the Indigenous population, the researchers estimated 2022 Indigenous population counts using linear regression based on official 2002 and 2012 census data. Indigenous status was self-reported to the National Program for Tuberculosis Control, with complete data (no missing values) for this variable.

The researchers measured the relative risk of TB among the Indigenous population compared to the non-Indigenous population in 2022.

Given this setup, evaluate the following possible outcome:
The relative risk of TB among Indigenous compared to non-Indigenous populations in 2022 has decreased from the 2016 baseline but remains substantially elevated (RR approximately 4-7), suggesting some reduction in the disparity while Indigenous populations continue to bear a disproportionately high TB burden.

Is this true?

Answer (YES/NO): YES